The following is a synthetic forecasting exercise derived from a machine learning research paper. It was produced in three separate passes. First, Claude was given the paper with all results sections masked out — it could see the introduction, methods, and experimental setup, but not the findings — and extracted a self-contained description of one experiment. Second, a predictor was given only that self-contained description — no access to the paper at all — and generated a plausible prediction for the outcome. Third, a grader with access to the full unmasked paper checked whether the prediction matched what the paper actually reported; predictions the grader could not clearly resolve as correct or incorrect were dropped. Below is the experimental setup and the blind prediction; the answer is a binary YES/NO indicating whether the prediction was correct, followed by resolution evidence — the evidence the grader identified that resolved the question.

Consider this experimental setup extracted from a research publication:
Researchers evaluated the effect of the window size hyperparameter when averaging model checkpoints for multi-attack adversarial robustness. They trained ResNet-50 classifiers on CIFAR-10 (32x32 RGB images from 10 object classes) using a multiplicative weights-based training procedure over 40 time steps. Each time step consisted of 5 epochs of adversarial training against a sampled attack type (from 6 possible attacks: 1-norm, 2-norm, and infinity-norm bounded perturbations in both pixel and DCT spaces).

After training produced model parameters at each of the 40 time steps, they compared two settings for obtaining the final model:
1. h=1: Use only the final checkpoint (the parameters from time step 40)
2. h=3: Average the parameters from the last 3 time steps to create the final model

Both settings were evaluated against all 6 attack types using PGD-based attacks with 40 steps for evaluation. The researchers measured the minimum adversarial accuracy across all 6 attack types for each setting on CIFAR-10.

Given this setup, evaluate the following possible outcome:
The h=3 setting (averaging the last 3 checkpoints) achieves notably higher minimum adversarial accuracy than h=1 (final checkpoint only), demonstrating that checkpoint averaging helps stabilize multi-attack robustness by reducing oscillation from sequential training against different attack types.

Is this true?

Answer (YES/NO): NO